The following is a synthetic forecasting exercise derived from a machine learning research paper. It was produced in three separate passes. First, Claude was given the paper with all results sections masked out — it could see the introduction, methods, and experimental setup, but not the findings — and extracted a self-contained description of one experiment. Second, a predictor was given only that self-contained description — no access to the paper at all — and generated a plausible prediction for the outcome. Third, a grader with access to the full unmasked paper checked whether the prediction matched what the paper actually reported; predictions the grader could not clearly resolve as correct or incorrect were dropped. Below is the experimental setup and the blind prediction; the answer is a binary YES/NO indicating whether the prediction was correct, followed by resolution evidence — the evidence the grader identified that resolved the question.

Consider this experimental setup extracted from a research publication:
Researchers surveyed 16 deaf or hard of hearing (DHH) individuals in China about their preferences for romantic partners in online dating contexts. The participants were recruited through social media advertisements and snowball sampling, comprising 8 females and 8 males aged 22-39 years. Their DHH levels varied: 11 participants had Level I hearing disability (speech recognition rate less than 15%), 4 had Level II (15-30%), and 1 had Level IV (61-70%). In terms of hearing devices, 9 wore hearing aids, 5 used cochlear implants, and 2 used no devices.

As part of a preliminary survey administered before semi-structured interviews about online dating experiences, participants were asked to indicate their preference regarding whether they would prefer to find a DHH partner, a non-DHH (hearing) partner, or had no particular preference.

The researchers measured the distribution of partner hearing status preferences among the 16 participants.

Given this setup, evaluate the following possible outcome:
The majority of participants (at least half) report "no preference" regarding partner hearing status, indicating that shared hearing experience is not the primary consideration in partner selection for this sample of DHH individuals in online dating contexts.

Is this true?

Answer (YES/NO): NO